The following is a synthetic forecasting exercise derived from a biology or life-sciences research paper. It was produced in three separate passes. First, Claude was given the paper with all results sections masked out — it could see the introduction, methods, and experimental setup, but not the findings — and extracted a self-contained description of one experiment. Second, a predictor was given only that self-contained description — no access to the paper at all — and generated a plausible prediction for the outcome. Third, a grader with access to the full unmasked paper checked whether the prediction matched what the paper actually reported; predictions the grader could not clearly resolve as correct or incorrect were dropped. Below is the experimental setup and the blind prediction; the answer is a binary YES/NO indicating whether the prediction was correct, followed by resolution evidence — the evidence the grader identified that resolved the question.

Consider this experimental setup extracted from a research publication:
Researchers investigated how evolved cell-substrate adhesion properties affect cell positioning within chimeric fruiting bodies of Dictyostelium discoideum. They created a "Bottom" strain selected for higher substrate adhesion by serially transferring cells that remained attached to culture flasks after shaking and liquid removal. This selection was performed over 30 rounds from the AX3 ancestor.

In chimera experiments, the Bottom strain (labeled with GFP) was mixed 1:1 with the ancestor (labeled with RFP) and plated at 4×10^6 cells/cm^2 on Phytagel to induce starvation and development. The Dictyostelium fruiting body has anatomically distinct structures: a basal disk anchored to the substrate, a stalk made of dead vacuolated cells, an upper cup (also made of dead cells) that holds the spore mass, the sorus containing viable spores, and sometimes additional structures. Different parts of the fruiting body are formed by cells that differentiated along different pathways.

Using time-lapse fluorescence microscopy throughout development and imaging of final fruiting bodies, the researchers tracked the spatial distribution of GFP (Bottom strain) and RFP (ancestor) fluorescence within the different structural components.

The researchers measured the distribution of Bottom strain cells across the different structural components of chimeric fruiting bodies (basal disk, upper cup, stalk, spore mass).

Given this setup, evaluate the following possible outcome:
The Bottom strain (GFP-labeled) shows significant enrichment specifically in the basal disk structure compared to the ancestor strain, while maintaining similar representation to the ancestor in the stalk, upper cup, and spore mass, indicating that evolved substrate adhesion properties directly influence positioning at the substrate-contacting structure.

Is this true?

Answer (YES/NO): NO